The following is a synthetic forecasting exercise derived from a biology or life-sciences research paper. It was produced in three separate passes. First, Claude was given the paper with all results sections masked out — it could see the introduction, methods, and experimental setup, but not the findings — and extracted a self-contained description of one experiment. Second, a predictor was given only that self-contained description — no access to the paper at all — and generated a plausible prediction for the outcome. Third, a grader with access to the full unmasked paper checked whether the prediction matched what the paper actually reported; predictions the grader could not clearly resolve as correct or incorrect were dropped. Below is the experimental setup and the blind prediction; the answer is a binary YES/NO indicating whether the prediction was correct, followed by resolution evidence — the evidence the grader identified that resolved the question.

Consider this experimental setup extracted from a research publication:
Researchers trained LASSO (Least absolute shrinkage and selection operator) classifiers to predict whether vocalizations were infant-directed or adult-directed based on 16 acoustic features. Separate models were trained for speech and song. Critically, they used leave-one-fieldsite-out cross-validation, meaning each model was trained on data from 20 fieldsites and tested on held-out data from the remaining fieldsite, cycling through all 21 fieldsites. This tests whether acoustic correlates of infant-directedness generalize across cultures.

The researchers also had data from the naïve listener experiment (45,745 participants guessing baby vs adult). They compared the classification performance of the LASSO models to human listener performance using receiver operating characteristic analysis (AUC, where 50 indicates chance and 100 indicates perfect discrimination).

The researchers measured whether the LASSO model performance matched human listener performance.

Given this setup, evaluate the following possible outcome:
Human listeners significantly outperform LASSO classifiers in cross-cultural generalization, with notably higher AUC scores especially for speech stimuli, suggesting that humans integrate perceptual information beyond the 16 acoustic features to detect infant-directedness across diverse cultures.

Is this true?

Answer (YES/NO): NO